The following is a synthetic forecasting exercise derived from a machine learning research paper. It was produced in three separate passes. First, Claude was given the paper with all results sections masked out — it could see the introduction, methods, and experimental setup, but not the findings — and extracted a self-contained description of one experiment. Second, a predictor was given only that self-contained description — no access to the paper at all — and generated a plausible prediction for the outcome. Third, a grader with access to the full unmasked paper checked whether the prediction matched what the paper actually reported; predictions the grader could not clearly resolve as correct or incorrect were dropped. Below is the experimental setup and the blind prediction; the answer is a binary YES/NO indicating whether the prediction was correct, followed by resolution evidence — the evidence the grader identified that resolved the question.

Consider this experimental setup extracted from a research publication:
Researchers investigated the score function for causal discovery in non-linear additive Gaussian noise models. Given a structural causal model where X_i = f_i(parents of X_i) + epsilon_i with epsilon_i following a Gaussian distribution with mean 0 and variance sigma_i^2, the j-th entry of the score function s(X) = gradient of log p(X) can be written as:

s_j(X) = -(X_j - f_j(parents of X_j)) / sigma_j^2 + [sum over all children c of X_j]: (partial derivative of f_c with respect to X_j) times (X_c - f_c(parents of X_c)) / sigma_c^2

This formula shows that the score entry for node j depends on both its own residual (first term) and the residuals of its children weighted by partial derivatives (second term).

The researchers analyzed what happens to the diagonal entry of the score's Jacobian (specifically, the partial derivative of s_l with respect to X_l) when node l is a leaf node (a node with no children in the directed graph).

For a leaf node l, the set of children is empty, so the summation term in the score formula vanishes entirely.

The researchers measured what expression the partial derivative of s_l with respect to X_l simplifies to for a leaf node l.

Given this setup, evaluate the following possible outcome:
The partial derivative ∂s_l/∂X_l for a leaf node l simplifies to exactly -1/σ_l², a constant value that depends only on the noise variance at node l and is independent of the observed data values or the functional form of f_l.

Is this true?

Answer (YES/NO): YES